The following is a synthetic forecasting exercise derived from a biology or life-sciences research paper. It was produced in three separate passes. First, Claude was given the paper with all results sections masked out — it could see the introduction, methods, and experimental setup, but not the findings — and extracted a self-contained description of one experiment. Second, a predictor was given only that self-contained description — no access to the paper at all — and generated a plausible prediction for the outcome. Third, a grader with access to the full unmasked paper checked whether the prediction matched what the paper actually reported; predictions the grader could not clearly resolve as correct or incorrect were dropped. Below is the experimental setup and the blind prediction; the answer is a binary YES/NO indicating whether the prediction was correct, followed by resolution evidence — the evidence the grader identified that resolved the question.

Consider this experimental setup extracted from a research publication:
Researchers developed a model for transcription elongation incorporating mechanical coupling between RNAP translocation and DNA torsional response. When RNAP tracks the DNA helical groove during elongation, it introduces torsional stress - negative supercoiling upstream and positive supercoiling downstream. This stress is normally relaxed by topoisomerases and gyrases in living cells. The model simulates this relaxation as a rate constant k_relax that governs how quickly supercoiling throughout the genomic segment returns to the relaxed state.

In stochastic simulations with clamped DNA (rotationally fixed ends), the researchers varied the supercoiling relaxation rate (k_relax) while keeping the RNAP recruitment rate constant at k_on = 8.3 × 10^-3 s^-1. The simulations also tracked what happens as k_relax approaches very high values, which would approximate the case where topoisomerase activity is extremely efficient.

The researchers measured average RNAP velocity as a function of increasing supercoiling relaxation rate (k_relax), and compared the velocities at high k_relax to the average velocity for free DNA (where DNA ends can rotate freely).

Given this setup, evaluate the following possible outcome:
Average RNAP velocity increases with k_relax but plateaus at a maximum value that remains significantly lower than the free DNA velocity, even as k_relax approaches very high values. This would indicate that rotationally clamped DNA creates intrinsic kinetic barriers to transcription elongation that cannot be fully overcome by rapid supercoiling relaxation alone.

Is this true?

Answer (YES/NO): NO